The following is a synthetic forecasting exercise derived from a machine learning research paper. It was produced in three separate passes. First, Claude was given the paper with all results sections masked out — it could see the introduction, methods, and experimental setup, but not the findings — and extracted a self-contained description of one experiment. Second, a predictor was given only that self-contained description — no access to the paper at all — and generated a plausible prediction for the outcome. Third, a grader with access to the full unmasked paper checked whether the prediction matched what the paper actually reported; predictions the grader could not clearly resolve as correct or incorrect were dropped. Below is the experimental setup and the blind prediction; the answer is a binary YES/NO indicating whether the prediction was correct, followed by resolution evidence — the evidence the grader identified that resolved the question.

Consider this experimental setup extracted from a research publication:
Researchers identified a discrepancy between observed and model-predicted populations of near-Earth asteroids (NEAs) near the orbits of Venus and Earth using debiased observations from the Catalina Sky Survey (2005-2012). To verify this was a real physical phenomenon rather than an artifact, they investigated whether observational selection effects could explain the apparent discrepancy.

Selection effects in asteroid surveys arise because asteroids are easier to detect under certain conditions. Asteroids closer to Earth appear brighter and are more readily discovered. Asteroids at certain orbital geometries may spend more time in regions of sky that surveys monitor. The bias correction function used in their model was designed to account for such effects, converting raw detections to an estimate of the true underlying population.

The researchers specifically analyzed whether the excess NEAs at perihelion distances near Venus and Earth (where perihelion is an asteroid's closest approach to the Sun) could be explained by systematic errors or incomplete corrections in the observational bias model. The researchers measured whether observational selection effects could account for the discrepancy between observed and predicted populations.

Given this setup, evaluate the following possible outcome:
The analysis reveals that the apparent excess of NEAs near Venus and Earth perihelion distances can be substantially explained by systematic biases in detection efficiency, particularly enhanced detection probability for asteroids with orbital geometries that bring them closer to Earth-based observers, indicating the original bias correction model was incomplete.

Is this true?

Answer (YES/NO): NO